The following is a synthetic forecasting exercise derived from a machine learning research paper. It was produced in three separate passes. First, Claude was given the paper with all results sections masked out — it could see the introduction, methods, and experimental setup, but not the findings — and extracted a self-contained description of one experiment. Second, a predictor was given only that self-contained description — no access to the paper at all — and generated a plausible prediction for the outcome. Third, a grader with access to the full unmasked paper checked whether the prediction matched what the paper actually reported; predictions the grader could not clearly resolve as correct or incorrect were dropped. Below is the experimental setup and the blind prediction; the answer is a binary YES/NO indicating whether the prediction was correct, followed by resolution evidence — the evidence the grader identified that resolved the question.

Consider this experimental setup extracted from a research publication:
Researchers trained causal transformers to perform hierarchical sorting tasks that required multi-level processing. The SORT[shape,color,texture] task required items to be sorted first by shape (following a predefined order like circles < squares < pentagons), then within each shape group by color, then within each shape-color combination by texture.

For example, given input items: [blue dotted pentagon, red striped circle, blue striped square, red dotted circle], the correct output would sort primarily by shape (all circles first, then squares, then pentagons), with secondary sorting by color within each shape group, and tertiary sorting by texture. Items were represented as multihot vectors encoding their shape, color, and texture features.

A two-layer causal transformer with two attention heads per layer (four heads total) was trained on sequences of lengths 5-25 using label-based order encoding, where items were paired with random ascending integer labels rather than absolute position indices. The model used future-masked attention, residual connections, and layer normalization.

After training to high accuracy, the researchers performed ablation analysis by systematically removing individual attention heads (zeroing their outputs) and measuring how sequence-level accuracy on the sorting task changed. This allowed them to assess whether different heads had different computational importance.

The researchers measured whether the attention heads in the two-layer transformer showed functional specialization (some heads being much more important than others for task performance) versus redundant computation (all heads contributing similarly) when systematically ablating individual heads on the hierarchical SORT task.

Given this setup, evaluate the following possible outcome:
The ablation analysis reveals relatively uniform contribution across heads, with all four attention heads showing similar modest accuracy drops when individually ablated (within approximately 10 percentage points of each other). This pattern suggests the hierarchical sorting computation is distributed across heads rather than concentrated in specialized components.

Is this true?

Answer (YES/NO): NO